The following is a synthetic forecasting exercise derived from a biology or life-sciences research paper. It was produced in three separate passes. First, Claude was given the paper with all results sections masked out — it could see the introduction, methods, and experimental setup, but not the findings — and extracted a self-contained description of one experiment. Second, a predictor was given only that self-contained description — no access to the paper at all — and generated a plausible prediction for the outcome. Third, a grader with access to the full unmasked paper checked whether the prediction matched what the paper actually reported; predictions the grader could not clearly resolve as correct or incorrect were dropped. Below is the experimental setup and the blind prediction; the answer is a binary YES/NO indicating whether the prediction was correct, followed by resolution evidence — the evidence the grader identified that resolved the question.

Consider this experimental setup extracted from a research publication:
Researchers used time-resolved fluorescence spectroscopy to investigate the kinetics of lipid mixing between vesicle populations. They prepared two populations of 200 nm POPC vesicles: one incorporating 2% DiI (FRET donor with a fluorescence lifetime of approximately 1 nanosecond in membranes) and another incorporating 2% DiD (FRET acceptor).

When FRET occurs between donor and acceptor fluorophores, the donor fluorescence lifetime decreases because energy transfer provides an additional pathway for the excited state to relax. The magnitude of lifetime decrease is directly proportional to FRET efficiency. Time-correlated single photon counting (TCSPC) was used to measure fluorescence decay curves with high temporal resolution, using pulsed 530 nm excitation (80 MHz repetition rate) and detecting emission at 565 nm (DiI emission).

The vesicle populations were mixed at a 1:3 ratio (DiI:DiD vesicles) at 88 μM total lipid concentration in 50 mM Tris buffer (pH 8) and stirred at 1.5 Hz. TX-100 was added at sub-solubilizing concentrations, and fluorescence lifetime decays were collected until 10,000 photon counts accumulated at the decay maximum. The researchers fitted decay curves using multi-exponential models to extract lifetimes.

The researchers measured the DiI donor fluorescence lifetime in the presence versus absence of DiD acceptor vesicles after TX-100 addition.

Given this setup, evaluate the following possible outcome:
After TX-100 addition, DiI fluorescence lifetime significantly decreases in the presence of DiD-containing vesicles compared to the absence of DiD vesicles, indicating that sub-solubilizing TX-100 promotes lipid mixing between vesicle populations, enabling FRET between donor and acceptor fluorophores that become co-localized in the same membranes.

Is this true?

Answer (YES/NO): YES